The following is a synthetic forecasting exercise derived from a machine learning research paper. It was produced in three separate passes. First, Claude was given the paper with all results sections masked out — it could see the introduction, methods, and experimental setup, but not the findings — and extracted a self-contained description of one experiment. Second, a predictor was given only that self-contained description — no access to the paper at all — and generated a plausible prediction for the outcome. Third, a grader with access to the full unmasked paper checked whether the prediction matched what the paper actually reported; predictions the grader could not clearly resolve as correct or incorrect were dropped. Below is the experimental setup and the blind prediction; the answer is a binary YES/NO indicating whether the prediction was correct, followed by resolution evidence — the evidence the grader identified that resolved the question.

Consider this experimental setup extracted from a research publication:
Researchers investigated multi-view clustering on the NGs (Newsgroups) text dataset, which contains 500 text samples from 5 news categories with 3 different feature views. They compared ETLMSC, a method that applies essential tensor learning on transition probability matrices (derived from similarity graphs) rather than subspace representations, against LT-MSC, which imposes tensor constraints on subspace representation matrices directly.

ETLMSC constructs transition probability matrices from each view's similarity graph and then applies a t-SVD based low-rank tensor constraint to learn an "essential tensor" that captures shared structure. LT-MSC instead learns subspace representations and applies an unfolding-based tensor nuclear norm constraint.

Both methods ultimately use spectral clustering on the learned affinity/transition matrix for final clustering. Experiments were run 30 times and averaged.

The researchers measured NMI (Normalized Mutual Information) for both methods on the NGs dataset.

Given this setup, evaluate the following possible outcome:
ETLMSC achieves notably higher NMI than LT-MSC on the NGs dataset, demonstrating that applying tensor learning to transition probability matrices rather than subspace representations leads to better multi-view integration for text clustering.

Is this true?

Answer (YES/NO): NO